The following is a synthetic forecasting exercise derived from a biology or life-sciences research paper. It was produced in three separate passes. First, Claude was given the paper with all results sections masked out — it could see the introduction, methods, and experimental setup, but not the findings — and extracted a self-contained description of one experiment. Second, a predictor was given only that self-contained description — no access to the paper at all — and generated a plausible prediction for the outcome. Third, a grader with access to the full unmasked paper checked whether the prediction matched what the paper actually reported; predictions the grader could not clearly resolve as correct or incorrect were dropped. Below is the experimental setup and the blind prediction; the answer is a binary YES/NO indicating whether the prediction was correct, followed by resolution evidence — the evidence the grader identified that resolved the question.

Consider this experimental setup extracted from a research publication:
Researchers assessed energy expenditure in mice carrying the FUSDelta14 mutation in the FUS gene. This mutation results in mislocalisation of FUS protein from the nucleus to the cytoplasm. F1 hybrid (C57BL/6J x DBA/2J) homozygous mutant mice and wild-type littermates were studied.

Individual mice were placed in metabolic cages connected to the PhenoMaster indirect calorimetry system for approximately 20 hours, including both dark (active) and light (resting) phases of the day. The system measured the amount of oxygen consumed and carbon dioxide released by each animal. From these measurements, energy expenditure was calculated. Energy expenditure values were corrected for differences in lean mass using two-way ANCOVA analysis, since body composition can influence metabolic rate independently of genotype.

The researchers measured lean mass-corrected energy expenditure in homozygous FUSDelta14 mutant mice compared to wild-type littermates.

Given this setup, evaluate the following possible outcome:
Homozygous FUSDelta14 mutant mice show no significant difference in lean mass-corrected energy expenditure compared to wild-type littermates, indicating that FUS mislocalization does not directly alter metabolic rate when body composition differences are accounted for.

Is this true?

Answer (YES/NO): NO